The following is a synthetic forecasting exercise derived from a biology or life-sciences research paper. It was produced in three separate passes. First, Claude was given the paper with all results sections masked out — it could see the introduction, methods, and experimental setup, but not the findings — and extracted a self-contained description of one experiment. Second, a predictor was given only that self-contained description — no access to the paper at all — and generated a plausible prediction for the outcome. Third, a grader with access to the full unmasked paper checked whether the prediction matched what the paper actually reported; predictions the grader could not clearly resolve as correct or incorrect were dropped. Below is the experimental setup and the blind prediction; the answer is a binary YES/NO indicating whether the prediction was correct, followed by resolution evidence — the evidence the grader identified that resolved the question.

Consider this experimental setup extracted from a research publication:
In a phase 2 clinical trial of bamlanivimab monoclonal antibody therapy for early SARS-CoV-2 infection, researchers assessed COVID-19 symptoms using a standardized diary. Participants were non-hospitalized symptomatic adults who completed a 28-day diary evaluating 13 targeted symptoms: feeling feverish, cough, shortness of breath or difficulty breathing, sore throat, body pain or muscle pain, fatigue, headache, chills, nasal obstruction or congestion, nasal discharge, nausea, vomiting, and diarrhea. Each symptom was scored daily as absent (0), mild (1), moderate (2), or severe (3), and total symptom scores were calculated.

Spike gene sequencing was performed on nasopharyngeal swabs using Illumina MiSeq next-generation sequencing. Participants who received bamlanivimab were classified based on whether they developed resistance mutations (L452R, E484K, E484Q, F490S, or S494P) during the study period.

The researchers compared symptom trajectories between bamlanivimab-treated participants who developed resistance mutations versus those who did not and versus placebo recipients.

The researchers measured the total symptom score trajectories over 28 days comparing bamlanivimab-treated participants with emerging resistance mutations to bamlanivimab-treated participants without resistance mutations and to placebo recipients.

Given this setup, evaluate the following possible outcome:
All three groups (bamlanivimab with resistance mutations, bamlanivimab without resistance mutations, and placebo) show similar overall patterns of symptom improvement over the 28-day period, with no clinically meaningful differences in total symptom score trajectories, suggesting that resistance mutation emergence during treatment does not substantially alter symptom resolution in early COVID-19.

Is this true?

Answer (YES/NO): NO